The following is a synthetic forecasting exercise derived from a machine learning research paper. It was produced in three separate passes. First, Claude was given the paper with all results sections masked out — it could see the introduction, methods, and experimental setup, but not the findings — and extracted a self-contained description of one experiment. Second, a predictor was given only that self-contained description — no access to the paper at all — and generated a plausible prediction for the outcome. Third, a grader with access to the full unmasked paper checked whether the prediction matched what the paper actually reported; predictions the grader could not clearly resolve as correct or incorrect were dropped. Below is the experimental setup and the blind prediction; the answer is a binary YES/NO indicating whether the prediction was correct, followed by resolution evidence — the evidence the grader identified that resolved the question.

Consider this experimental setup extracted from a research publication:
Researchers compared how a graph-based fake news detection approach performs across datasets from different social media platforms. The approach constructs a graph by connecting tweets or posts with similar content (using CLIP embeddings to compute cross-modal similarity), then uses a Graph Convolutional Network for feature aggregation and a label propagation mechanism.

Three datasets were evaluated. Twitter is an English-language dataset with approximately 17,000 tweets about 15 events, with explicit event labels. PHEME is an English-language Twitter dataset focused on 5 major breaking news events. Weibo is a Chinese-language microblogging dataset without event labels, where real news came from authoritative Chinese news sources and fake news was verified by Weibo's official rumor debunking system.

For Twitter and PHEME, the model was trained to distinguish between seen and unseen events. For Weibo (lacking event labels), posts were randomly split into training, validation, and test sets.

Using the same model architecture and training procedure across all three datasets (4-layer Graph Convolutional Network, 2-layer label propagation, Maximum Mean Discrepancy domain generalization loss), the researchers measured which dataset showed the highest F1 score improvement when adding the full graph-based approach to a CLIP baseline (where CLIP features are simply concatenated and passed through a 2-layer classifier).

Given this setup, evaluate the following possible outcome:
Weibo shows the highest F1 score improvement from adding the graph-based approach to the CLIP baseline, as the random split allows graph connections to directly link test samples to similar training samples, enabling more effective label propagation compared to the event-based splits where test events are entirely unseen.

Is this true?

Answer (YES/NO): NO